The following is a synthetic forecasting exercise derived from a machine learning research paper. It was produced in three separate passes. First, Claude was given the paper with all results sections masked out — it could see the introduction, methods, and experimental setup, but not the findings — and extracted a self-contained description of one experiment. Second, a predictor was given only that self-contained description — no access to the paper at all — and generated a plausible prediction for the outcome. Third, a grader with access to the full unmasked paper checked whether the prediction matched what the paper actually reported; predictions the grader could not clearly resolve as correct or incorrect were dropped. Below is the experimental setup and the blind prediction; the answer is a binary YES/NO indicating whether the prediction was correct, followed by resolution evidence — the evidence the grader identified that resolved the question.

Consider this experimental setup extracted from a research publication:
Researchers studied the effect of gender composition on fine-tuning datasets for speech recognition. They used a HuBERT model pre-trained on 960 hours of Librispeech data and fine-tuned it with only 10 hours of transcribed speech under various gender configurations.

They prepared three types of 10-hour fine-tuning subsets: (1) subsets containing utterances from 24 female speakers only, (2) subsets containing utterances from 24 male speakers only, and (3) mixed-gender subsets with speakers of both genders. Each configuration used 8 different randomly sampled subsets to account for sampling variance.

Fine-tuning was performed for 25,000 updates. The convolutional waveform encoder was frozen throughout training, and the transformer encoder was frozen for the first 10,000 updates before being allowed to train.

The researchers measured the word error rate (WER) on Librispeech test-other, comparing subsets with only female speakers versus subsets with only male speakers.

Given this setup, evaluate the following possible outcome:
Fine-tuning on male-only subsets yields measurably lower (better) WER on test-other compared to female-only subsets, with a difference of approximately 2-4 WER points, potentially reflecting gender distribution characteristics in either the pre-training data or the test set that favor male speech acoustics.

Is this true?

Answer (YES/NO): NO